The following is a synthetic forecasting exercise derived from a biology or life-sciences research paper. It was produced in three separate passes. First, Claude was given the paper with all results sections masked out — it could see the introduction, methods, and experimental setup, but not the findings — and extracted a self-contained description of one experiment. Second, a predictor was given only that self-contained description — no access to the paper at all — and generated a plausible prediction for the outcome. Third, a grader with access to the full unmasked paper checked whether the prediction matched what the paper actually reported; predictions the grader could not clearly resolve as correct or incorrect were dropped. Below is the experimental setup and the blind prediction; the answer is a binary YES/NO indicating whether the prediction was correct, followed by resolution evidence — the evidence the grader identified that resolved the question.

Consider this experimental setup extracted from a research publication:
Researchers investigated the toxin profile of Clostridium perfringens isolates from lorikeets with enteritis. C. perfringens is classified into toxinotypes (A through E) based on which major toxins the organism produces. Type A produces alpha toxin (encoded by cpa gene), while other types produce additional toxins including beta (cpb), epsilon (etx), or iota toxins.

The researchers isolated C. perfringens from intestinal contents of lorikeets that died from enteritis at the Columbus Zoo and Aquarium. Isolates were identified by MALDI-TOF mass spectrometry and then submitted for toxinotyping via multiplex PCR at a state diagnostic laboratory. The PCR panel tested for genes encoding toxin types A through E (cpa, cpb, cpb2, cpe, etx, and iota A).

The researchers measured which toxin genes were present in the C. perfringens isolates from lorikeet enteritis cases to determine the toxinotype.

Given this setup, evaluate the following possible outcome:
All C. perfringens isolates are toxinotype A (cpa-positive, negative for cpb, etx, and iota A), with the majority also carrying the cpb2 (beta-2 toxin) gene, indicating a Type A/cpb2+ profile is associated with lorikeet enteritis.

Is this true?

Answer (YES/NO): YES